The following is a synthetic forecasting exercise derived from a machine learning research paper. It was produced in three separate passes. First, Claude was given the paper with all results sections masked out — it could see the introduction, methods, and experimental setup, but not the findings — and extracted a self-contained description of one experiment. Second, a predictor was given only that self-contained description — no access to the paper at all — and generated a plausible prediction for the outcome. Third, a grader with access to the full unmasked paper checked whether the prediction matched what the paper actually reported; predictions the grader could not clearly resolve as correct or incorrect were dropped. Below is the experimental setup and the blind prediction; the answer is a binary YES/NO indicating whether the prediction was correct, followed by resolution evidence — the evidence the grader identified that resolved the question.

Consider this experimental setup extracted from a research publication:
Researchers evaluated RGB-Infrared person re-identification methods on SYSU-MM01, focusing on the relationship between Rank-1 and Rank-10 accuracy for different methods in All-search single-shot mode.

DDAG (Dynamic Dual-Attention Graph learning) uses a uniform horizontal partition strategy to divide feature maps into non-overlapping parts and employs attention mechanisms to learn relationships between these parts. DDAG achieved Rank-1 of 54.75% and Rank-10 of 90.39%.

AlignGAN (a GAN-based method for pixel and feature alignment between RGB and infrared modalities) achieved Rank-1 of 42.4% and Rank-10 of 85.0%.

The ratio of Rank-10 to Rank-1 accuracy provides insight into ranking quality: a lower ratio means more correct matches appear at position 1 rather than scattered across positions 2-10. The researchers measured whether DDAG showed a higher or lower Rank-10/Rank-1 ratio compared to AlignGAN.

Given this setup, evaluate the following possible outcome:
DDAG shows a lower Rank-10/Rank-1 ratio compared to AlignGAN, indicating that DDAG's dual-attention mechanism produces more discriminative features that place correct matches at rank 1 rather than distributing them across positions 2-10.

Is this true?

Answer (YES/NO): YES